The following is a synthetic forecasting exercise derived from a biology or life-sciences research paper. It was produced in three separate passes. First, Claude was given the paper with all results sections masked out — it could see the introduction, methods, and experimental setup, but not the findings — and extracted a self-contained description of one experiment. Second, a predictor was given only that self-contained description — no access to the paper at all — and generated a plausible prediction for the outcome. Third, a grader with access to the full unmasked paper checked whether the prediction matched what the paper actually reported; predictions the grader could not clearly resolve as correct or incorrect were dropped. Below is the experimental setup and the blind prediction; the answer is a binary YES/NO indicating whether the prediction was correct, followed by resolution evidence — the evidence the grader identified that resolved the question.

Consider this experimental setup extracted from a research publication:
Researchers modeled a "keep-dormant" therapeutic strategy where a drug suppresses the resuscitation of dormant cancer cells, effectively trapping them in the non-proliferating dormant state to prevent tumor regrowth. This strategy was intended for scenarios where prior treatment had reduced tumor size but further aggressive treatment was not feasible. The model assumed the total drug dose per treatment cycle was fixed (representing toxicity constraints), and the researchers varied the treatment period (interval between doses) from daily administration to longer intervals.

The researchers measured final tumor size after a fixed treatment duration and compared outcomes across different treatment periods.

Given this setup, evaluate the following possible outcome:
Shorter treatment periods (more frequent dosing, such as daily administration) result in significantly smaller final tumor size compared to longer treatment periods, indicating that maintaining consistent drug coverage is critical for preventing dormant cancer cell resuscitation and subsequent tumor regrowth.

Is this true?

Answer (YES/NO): YES